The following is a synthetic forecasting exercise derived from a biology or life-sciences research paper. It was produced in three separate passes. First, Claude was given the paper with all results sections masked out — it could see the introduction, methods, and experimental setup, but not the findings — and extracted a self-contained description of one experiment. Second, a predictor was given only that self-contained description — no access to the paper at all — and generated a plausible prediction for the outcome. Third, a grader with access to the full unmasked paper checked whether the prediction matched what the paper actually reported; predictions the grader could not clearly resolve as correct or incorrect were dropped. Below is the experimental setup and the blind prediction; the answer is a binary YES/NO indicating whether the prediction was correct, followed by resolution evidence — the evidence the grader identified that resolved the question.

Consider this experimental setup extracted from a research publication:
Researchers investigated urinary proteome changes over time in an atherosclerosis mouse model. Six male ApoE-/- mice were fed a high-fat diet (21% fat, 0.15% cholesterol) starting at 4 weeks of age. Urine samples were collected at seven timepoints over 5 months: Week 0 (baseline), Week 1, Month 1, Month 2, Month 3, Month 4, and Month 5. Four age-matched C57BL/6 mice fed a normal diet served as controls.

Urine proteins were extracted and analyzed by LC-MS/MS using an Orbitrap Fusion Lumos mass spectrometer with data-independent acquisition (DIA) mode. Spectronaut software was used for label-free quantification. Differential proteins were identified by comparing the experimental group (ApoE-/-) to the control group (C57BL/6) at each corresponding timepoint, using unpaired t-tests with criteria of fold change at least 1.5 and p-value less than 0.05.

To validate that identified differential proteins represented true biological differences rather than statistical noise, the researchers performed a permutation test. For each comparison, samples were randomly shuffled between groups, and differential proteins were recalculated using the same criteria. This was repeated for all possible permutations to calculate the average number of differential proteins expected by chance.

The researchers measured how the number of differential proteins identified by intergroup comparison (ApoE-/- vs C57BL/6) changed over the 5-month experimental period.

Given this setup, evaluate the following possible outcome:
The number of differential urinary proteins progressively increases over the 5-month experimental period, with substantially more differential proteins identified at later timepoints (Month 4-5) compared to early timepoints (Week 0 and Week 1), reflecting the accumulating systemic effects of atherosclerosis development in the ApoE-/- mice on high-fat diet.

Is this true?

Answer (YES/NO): NO